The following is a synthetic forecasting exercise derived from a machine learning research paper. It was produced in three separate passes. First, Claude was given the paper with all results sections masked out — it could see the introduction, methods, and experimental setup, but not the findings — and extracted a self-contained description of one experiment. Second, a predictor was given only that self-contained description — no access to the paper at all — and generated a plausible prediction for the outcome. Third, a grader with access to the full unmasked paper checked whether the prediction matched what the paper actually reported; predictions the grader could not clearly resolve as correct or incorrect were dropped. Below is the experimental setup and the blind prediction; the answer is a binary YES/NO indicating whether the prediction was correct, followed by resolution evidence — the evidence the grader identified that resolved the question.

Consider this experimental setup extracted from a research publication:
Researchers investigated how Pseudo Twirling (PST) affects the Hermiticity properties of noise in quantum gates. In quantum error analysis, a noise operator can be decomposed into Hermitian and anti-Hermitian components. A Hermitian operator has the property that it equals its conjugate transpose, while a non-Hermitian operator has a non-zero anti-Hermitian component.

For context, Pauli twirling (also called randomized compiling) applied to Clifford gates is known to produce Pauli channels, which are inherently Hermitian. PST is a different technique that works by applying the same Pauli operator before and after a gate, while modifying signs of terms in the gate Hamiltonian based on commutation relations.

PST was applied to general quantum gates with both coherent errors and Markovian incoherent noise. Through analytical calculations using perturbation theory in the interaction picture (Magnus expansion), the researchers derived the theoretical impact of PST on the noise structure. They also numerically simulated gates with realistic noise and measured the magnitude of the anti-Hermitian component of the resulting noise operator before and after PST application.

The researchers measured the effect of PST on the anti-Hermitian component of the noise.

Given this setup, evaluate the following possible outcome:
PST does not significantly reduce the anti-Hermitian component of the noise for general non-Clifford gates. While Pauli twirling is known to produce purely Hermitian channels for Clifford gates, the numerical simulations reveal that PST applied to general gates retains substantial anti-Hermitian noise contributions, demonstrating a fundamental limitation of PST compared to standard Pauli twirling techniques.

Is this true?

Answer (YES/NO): NO